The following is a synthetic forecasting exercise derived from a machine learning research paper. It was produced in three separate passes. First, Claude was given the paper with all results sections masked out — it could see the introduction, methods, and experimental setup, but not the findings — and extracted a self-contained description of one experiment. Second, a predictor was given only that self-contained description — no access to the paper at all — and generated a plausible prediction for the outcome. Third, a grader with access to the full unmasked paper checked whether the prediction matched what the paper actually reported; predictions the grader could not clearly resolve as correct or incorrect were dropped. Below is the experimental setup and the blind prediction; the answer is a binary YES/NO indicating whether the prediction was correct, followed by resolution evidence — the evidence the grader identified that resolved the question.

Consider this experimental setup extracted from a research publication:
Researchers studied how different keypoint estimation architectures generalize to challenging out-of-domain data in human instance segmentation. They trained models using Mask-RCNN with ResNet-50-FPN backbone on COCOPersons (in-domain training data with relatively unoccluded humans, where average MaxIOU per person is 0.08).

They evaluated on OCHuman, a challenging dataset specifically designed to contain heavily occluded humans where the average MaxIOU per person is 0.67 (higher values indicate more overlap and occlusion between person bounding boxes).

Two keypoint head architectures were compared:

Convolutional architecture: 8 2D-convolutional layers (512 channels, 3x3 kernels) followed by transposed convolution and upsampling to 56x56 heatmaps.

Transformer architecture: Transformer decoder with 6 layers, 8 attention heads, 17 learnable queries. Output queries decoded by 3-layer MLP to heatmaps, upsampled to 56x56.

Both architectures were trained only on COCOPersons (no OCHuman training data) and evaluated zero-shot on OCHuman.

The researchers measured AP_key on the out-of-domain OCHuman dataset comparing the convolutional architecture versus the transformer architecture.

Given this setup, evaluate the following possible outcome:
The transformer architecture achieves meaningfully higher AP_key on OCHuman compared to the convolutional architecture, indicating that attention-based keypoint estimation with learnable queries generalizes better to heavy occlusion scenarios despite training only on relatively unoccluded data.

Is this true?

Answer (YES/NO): YES